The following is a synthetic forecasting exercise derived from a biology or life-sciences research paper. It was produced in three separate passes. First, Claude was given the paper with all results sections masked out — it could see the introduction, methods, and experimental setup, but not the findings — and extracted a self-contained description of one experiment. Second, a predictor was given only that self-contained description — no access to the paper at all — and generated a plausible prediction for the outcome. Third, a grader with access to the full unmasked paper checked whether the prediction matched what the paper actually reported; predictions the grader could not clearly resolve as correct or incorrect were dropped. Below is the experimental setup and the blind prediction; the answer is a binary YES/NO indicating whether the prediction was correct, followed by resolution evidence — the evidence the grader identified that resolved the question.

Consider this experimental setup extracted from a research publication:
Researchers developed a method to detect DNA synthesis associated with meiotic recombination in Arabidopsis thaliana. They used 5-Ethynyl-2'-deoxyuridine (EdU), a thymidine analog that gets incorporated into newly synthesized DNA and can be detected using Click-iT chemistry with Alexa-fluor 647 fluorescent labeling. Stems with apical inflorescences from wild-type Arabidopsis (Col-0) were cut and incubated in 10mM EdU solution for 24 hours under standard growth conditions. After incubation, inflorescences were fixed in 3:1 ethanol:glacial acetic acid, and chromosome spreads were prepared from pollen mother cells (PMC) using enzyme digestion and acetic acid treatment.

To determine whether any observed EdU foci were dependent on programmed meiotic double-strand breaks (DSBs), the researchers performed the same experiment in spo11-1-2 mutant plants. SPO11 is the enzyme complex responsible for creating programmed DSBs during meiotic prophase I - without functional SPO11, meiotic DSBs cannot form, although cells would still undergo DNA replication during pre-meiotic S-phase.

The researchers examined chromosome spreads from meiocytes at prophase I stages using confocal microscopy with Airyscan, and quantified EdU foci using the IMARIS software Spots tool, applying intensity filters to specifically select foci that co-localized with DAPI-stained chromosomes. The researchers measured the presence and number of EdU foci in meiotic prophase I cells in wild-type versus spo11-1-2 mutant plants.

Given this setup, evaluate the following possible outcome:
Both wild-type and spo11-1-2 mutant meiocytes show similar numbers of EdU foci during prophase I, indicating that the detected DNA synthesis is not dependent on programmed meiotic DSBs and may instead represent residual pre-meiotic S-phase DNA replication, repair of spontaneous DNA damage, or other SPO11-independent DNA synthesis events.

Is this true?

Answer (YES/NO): NO